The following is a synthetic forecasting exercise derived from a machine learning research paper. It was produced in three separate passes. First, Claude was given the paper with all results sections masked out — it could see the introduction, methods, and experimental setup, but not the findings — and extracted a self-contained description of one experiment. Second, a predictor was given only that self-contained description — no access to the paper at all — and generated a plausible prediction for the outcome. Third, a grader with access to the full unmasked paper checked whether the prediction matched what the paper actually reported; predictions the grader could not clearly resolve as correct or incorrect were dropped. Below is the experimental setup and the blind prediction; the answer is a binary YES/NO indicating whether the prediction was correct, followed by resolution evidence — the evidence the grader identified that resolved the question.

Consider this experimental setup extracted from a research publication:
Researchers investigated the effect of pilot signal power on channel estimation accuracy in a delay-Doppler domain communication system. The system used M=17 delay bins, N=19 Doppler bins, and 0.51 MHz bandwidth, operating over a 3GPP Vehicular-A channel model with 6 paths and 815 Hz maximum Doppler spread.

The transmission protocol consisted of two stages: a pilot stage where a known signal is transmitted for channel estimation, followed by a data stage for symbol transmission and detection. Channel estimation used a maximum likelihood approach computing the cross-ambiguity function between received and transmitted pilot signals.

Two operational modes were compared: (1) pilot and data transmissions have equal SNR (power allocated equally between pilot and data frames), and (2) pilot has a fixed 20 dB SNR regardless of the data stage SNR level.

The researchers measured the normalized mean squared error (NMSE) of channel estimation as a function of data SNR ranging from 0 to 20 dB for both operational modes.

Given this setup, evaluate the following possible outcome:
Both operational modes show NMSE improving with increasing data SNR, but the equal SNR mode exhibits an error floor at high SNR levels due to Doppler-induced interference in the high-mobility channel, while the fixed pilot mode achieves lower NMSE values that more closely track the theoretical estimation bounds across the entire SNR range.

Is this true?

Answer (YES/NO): NO